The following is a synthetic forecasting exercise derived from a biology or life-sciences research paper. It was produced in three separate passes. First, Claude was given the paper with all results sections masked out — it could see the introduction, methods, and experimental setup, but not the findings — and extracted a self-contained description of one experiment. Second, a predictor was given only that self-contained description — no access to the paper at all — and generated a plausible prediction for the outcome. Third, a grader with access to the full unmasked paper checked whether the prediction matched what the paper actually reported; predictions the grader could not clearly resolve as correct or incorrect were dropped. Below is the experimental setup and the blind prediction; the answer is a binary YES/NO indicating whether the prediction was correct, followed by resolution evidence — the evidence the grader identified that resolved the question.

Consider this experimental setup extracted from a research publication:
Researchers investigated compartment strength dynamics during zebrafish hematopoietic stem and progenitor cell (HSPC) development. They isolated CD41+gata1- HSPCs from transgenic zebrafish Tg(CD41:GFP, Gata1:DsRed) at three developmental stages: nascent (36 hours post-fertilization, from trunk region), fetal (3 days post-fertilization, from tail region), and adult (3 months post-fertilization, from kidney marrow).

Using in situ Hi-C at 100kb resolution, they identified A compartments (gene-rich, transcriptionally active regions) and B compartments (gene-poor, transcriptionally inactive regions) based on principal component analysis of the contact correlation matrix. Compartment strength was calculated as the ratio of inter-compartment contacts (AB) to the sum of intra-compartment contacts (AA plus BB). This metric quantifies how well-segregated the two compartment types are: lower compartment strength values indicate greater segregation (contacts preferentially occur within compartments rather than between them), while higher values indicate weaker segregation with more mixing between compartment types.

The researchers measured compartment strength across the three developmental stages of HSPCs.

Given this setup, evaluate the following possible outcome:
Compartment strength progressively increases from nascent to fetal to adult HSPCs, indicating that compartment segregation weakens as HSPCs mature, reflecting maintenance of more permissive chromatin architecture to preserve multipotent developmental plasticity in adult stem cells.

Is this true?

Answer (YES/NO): NO